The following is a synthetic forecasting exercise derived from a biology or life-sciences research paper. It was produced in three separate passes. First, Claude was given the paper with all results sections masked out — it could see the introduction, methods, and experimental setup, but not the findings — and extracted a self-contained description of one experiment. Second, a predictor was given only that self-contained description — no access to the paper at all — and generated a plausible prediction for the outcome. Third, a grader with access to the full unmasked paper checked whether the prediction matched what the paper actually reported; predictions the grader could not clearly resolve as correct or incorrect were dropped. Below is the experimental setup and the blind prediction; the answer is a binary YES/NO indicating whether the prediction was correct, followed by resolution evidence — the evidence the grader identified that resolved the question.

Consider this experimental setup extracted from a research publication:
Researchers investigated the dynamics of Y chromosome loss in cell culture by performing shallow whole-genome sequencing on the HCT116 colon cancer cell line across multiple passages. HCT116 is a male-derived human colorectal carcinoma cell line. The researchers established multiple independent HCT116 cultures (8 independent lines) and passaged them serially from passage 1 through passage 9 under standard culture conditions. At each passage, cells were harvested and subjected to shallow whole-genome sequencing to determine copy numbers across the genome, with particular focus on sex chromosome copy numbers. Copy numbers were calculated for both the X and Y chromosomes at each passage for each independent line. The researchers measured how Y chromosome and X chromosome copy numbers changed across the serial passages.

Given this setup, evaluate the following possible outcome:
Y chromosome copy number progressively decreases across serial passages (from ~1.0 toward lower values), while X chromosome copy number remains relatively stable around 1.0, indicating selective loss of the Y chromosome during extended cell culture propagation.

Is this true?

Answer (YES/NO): YES